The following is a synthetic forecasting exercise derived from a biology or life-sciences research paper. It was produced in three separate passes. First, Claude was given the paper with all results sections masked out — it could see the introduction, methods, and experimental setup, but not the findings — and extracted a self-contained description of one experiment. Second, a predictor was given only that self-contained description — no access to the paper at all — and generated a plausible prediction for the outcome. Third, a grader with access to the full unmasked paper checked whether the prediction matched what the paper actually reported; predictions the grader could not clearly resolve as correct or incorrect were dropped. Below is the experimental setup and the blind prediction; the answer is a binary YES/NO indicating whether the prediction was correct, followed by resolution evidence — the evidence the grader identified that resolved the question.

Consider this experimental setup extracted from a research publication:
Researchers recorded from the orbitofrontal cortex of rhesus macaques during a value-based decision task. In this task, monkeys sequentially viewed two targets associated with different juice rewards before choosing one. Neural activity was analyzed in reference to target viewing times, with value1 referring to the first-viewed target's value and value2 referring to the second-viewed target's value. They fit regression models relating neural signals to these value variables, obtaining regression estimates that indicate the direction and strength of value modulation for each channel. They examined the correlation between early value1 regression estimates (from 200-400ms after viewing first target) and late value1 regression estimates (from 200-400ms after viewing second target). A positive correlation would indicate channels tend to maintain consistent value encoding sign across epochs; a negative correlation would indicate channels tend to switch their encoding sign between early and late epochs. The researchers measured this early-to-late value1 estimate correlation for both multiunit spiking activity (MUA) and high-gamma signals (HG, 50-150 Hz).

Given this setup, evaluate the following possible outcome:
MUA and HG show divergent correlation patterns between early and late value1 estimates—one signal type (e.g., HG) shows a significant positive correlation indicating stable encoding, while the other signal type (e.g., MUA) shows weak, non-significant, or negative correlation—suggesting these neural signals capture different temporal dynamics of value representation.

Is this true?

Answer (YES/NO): NO